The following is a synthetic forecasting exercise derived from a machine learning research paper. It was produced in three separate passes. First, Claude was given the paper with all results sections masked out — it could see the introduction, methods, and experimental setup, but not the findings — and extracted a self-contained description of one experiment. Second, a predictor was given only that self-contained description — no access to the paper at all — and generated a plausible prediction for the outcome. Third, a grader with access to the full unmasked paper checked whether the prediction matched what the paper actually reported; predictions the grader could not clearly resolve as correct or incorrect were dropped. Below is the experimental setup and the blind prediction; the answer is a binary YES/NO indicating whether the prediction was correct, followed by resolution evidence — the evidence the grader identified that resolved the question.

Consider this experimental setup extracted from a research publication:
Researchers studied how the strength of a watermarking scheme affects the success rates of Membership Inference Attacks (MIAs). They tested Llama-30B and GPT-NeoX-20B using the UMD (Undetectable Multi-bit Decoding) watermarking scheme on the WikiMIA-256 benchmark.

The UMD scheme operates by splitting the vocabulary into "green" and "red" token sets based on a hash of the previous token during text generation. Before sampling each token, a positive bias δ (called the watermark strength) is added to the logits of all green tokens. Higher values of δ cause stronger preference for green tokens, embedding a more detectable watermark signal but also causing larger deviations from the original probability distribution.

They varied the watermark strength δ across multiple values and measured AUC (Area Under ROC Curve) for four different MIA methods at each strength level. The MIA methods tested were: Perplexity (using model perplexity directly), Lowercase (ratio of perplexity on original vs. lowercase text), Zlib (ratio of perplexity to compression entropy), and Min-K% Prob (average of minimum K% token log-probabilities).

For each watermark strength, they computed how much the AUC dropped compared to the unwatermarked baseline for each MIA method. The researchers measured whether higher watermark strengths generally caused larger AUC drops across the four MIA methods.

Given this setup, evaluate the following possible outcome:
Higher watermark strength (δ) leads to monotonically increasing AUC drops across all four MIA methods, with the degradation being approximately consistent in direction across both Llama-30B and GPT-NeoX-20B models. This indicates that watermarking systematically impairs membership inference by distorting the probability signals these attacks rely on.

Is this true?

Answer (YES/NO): NO